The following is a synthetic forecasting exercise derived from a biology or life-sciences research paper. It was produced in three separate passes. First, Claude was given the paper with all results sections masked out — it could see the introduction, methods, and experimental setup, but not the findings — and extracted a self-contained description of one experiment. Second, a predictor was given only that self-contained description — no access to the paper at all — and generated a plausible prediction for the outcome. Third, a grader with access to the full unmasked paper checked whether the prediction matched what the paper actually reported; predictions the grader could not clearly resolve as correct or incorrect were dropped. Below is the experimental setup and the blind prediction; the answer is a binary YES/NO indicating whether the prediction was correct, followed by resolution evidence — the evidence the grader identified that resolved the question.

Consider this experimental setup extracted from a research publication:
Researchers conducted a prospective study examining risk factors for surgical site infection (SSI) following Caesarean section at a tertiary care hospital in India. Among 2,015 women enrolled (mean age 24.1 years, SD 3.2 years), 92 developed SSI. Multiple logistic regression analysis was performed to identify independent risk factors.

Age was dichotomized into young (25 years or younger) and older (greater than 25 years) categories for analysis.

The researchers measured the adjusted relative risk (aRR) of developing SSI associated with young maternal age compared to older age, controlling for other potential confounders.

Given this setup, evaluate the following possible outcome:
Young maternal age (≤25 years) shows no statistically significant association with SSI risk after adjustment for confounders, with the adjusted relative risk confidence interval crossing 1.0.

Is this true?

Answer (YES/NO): NO